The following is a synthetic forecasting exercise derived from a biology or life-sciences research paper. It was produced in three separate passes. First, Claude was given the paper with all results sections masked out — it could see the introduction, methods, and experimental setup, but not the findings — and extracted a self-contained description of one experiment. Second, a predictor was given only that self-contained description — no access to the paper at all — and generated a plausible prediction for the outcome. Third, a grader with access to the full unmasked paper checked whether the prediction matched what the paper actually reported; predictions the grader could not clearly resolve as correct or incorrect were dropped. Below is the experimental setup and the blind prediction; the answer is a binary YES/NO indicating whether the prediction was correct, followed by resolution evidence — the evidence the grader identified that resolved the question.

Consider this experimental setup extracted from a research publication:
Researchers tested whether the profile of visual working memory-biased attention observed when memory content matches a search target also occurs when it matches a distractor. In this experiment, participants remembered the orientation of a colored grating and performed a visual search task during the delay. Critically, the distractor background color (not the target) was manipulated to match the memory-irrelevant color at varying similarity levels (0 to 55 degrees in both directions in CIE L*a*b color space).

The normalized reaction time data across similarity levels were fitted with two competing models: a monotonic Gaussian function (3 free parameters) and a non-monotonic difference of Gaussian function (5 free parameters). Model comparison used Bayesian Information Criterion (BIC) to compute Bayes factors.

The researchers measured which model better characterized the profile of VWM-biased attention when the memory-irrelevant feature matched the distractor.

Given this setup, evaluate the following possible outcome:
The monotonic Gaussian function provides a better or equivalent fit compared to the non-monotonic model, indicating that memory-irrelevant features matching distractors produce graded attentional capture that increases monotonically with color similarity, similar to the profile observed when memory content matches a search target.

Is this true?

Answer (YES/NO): YES